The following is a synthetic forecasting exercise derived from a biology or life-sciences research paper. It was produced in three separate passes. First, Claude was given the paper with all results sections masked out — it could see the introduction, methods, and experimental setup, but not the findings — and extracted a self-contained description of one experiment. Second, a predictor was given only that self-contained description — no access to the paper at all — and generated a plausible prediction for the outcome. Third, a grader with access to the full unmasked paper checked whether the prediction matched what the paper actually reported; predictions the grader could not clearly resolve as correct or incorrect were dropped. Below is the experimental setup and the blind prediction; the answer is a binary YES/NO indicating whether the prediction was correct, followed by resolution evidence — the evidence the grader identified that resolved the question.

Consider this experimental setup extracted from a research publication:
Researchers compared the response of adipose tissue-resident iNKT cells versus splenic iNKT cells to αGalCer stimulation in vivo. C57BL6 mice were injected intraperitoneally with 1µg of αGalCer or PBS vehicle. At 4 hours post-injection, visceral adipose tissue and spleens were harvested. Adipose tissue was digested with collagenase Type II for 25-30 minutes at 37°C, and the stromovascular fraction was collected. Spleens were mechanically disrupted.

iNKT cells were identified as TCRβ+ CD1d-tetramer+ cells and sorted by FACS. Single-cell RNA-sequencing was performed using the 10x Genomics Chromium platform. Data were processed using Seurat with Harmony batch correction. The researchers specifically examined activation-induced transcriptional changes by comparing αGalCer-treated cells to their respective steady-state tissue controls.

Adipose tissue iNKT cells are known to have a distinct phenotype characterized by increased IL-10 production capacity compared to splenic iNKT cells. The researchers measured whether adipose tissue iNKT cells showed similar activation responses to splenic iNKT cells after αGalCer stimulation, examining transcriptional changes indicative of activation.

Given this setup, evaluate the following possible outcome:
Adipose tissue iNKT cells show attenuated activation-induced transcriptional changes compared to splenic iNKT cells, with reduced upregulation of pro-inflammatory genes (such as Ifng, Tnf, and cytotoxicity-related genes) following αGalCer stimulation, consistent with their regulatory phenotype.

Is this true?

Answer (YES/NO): YES